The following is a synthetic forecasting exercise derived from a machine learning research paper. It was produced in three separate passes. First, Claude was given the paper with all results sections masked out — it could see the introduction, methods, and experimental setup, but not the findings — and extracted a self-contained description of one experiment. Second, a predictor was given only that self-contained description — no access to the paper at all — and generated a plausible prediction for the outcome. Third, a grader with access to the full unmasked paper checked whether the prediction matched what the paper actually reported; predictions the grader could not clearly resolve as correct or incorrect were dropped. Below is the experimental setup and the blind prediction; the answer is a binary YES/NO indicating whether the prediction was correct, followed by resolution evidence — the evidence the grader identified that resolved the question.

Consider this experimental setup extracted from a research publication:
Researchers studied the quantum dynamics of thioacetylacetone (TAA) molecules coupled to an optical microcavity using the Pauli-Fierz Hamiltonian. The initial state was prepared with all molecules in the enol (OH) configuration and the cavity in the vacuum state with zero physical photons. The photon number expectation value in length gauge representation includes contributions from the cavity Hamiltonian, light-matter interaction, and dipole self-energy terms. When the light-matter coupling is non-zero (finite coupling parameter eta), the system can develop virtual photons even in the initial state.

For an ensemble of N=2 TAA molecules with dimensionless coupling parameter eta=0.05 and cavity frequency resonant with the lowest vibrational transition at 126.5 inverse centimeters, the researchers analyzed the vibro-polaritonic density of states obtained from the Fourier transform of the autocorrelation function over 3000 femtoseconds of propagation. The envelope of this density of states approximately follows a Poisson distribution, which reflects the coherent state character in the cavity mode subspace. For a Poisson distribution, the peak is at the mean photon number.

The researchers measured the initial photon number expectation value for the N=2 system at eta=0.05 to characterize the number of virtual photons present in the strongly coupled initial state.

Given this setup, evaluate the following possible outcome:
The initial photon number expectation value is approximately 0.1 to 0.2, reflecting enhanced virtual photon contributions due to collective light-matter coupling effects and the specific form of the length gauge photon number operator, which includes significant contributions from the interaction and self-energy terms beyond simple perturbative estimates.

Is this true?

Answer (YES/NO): NO